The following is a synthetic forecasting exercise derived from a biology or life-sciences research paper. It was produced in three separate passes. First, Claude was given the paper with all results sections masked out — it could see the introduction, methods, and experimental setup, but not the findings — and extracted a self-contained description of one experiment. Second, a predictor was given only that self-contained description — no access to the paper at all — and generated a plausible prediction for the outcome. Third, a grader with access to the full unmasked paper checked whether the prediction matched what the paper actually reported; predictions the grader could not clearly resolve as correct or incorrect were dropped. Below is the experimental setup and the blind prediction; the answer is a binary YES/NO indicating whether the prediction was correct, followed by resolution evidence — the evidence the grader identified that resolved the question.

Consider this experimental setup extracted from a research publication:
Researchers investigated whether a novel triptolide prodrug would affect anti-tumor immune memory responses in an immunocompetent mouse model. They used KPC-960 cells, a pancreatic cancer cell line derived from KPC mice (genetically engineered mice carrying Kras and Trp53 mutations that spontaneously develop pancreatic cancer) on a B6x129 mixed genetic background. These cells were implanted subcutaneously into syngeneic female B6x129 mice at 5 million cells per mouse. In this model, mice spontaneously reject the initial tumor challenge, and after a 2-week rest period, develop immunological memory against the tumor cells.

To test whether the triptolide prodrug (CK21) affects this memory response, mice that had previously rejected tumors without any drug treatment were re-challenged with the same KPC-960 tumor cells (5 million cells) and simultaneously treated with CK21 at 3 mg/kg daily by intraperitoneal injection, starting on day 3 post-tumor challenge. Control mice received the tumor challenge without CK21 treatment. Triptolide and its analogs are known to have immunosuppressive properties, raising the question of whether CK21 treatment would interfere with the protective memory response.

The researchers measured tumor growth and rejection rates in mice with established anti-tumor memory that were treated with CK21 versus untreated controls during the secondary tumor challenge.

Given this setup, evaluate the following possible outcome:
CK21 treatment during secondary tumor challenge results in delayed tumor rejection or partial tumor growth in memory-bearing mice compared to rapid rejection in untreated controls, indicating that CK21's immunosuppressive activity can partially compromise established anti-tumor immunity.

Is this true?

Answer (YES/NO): NO